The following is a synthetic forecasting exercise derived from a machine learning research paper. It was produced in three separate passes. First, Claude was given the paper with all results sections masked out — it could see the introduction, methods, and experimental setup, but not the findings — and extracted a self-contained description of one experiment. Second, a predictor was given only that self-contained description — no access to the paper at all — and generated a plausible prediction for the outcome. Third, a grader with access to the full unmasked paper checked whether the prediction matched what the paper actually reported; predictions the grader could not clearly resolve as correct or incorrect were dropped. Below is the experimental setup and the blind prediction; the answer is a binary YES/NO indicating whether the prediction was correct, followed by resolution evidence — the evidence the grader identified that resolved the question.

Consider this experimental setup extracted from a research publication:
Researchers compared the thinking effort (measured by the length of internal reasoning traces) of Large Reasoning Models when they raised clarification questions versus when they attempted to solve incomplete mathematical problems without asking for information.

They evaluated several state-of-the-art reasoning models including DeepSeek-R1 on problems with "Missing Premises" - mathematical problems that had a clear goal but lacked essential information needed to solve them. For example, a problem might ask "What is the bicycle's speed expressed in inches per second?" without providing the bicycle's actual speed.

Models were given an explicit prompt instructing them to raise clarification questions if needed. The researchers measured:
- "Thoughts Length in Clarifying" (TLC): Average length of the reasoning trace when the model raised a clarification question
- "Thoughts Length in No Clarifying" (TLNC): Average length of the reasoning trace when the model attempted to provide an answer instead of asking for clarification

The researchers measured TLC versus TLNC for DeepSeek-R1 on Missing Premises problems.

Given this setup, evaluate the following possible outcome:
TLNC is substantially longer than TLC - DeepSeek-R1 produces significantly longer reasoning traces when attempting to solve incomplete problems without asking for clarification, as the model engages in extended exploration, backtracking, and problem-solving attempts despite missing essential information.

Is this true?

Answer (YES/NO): YES